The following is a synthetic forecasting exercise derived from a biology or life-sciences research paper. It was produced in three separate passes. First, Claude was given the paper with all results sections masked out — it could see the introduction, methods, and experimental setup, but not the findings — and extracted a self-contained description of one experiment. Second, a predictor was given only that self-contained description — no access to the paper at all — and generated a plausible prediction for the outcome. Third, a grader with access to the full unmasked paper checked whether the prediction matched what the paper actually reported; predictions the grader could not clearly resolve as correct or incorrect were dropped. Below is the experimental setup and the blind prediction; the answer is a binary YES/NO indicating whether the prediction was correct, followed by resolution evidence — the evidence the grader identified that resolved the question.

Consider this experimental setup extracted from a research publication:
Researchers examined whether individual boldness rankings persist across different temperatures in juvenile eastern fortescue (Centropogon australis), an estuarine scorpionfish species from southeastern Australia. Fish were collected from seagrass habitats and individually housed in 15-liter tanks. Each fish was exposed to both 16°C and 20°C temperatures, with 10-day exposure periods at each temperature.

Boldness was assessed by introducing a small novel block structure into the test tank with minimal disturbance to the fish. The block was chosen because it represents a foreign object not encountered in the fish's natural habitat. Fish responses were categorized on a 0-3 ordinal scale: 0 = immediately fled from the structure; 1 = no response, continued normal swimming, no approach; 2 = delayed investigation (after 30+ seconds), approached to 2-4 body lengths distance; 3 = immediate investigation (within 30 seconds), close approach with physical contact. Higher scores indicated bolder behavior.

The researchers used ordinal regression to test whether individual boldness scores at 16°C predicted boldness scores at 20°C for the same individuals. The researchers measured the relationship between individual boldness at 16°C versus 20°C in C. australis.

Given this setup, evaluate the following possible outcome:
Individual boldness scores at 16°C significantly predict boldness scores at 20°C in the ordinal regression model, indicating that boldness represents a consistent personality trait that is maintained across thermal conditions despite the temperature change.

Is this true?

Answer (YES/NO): NO